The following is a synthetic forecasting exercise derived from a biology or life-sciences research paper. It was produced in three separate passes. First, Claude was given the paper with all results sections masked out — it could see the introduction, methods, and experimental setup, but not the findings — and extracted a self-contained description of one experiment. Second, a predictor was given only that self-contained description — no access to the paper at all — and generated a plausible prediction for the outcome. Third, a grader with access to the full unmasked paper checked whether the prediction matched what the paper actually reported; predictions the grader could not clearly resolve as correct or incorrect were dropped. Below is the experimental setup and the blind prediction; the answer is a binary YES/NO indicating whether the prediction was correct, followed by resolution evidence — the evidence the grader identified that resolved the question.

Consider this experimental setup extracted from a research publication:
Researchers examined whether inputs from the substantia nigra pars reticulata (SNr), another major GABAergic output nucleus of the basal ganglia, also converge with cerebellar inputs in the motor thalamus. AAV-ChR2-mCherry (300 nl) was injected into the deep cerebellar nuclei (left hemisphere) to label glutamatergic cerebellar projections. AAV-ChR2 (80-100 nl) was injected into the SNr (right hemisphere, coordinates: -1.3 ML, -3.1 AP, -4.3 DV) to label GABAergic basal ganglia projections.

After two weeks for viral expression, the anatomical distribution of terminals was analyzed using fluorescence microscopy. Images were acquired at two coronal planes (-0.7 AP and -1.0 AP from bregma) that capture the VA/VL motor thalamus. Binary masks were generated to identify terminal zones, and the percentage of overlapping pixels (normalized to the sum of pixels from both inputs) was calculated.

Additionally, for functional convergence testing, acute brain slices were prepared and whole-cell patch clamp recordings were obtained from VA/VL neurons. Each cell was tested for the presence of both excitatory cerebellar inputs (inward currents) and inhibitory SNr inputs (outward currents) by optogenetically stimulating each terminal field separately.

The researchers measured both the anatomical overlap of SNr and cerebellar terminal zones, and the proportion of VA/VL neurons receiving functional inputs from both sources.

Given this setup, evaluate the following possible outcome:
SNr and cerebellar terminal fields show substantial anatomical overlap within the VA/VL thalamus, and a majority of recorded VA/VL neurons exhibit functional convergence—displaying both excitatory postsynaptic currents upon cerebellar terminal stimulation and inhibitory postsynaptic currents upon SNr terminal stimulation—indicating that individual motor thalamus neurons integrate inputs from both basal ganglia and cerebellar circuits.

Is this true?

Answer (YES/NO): NO